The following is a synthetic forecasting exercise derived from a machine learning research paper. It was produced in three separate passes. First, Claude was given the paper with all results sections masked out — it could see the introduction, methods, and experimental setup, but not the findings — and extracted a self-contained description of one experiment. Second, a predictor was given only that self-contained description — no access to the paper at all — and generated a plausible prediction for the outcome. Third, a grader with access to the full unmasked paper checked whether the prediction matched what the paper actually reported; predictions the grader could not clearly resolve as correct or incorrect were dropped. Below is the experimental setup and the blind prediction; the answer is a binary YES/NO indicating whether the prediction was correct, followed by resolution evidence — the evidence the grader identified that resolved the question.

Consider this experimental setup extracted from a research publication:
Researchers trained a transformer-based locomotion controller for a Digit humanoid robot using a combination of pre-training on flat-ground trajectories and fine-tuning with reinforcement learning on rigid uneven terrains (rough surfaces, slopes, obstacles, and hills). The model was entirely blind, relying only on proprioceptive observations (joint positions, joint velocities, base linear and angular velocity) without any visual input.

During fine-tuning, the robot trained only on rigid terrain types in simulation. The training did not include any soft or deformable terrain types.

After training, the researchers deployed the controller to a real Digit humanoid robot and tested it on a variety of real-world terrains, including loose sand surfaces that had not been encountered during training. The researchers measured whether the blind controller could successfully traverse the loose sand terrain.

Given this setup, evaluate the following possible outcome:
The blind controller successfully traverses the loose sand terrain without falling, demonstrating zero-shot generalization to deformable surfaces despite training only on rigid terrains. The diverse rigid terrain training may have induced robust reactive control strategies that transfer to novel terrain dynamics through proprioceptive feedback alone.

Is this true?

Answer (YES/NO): YES